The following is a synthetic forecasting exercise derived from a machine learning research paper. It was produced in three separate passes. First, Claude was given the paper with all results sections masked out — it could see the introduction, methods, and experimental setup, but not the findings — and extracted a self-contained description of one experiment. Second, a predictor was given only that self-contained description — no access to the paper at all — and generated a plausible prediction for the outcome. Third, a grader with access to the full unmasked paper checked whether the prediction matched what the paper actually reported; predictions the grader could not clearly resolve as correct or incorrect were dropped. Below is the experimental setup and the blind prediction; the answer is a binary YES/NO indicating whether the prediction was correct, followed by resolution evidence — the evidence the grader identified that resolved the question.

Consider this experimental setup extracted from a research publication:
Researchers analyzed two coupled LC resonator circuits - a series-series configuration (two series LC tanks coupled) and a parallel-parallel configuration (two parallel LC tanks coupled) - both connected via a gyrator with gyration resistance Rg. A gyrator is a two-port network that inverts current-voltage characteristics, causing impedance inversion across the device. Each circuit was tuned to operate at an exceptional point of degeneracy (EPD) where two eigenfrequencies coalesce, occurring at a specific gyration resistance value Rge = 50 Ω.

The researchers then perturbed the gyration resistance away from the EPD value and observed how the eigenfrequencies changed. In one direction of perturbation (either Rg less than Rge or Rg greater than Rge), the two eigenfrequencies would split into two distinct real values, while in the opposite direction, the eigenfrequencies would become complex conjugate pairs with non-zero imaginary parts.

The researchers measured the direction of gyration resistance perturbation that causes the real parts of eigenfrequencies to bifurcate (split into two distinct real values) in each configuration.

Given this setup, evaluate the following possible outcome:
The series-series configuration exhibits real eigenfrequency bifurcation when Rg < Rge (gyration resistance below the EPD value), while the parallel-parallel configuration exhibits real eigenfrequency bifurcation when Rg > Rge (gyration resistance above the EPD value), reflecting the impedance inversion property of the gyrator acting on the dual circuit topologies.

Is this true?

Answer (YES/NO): YES